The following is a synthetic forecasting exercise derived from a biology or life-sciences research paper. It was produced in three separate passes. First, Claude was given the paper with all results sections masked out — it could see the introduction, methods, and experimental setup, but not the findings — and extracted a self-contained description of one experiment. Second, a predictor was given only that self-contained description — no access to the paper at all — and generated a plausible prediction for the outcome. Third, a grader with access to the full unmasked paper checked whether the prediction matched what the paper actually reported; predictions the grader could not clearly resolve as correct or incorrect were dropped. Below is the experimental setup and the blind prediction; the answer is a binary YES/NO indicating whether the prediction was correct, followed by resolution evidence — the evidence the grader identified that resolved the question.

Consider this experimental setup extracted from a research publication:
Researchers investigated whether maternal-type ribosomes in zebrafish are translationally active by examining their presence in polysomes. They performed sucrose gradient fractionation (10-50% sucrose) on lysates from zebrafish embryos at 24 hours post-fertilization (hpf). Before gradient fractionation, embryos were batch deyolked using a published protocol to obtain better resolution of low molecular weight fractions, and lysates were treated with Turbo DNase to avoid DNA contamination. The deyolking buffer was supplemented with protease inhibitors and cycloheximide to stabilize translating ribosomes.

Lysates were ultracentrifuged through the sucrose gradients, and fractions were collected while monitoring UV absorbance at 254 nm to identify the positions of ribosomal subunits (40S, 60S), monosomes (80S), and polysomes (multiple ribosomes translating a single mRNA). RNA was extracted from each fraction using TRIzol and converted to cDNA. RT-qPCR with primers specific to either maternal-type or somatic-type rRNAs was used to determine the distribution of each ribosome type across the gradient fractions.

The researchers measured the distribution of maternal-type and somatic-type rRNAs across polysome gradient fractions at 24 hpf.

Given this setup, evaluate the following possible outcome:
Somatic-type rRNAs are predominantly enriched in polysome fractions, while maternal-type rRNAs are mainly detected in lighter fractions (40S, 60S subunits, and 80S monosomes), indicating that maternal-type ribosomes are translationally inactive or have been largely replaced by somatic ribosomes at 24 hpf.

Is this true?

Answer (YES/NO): NO